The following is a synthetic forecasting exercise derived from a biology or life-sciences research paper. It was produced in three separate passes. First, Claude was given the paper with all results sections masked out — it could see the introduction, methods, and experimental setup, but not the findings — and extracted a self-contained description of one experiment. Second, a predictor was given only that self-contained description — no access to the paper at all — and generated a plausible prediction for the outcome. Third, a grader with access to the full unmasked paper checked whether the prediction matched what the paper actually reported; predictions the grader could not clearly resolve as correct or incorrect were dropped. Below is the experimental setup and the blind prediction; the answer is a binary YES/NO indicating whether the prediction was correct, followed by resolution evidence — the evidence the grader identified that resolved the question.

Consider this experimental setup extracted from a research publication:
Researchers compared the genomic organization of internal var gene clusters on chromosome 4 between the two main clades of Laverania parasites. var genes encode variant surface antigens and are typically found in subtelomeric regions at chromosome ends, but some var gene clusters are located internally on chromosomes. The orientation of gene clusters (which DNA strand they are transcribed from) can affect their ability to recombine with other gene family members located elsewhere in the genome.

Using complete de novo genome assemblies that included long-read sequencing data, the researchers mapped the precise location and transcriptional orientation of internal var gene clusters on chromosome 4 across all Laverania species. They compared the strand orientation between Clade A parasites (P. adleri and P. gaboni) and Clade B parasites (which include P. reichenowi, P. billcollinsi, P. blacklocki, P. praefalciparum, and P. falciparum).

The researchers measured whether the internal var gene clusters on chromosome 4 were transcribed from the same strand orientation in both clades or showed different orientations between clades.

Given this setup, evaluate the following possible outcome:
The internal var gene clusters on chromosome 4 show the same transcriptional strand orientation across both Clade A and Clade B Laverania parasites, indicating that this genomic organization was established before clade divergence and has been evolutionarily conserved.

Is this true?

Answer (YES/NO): NO